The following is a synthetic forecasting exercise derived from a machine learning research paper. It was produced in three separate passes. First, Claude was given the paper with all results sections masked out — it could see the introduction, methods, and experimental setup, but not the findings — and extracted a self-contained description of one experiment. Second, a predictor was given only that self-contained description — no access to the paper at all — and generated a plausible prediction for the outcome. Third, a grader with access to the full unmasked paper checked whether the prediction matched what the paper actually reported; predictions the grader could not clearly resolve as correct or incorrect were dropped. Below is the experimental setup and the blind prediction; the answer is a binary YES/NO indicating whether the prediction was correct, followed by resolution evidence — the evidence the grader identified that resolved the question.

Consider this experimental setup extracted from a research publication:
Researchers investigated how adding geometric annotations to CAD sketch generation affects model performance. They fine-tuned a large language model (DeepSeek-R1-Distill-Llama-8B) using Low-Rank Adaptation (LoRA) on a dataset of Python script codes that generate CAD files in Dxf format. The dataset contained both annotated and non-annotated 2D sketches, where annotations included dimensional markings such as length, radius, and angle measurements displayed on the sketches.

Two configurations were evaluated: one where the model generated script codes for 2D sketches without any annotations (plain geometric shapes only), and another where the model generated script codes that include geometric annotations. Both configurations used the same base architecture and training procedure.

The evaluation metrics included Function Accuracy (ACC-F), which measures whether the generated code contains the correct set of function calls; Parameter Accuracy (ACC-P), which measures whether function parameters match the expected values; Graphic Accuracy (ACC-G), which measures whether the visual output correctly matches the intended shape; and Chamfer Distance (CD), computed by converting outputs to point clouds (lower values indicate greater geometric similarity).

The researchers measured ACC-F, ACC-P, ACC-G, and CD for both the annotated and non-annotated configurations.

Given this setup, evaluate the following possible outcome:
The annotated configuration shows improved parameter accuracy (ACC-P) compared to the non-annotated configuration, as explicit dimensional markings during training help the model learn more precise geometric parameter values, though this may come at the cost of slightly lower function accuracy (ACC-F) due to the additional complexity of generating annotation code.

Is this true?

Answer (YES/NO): NO